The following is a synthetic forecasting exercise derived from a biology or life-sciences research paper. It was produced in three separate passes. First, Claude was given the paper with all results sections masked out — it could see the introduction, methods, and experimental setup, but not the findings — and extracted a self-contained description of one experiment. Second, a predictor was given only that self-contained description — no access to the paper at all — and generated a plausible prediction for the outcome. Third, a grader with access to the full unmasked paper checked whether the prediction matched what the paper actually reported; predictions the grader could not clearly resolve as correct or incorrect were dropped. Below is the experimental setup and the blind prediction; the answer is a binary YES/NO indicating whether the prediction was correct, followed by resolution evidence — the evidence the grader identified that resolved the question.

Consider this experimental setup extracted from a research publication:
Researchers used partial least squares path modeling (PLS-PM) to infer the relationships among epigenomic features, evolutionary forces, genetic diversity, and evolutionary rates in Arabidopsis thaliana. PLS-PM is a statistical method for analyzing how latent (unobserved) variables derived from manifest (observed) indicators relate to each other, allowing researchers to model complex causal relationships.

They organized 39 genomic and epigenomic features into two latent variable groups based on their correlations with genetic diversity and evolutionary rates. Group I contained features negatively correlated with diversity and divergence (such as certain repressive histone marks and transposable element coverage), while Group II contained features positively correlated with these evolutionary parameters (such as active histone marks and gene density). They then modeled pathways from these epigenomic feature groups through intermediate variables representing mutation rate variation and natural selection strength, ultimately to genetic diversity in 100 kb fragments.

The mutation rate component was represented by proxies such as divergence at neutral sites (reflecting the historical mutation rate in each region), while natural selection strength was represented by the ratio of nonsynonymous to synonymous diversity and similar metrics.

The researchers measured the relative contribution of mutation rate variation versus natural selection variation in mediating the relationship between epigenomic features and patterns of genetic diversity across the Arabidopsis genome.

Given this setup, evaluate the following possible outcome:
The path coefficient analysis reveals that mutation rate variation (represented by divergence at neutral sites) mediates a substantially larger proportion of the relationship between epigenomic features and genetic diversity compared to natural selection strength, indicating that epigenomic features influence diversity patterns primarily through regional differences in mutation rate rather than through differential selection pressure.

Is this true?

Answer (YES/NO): NO